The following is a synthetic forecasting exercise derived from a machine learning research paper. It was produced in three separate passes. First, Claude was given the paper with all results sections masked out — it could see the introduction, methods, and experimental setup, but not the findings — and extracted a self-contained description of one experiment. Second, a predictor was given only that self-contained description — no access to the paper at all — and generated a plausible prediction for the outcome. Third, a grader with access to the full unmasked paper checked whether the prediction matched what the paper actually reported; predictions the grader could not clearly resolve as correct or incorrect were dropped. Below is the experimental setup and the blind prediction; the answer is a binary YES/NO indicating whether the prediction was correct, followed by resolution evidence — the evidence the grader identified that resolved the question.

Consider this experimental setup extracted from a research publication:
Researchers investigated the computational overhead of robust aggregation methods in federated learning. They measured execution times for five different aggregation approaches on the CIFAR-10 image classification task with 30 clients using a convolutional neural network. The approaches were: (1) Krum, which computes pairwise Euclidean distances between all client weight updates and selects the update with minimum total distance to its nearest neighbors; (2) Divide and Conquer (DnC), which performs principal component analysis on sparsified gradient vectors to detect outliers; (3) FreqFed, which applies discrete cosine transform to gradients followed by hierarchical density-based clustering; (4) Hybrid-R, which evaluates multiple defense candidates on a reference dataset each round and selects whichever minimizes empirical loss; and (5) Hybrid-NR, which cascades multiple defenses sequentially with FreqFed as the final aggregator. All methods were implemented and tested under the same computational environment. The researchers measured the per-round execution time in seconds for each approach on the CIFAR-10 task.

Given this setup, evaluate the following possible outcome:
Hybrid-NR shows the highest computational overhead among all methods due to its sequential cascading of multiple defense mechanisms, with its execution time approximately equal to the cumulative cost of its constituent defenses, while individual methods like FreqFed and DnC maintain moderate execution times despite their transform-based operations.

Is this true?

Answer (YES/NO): NO